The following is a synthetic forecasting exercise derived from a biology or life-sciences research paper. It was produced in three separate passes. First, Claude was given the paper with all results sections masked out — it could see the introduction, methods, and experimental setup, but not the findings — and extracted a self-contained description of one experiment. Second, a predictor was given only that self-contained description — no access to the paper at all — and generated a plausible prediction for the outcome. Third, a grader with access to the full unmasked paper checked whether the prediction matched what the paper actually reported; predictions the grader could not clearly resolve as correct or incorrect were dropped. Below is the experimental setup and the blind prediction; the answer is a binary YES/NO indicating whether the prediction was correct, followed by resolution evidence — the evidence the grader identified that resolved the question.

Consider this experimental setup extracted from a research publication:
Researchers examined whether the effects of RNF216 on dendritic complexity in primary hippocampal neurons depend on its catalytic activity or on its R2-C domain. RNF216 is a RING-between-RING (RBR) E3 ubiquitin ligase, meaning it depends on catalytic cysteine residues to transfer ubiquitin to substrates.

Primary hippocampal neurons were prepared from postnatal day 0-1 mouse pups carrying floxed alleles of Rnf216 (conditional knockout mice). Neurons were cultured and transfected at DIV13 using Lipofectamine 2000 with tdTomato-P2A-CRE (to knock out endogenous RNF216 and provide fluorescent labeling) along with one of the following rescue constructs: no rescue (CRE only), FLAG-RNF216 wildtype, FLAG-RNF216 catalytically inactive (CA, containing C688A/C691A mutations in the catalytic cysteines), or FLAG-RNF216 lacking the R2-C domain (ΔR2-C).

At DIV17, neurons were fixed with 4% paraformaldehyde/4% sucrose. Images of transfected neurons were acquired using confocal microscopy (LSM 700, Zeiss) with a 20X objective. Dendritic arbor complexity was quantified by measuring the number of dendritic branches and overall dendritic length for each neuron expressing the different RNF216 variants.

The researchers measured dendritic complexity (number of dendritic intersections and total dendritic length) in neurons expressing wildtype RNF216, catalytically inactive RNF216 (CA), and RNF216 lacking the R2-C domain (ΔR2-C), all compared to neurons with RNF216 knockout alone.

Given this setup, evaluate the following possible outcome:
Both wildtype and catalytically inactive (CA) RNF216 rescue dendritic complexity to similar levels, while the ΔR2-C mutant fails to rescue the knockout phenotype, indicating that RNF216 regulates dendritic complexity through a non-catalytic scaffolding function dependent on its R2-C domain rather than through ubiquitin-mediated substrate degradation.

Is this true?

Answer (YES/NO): YES